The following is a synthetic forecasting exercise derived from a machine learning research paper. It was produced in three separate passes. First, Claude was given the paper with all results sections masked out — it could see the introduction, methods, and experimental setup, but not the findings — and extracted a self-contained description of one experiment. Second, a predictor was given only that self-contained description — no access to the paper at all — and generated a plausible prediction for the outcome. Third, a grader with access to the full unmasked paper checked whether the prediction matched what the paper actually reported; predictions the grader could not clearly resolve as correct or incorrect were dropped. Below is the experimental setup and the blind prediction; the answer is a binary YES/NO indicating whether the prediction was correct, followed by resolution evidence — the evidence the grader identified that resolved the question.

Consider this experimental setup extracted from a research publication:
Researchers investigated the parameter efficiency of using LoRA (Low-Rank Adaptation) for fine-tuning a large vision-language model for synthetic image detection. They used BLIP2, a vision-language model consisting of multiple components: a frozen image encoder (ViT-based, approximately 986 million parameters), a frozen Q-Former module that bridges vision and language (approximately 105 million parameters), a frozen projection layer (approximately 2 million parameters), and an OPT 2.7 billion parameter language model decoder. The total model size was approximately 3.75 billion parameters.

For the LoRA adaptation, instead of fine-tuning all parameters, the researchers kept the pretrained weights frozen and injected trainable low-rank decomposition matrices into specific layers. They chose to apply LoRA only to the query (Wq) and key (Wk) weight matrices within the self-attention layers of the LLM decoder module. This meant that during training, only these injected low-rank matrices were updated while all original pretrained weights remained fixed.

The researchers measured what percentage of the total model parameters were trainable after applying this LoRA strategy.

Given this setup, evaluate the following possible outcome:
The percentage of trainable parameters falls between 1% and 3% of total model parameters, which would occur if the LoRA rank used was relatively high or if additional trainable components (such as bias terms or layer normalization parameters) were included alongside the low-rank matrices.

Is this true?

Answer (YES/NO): NO